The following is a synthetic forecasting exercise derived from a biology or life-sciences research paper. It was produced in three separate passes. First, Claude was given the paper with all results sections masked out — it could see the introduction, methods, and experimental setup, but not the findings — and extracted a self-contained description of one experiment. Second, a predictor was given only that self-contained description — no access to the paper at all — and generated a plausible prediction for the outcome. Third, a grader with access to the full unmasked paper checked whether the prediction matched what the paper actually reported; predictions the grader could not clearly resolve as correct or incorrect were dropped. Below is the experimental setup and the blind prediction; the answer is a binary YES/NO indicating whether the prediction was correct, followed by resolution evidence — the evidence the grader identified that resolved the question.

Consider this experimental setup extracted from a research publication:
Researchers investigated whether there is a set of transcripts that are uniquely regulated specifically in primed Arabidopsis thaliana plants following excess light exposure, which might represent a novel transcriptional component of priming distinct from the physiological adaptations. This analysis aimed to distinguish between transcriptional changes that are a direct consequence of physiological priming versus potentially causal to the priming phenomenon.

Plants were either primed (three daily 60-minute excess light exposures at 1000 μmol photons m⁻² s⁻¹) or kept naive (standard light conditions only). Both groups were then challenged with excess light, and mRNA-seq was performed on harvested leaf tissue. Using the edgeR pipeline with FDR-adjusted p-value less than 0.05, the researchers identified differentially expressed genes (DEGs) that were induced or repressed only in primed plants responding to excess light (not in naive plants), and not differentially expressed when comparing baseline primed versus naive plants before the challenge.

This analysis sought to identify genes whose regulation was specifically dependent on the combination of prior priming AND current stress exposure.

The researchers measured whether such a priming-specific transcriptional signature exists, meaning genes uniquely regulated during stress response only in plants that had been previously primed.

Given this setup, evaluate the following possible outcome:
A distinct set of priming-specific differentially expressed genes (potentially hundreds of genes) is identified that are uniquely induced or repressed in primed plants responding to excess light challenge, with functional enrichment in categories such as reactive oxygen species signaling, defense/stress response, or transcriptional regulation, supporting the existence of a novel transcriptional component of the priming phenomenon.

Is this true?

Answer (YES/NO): NO